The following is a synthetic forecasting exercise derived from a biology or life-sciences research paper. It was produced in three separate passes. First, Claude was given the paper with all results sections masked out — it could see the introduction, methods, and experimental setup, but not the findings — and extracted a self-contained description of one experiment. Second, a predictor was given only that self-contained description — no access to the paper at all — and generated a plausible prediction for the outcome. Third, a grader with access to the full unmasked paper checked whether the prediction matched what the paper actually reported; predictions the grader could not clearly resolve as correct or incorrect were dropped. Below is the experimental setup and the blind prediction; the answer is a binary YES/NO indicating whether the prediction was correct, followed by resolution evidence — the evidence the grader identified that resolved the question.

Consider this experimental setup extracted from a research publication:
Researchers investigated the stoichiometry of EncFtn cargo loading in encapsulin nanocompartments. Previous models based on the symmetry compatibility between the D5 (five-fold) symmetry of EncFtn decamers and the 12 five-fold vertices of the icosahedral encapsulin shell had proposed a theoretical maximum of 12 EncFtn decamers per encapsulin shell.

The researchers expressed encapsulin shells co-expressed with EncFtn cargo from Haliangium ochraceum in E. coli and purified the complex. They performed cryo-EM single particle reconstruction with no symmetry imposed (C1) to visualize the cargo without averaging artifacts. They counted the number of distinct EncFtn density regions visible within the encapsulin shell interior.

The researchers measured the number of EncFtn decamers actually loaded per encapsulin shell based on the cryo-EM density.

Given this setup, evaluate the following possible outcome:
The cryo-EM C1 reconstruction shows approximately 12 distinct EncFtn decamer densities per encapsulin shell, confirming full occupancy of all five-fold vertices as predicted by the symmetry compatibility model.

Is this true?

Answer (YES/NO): NO